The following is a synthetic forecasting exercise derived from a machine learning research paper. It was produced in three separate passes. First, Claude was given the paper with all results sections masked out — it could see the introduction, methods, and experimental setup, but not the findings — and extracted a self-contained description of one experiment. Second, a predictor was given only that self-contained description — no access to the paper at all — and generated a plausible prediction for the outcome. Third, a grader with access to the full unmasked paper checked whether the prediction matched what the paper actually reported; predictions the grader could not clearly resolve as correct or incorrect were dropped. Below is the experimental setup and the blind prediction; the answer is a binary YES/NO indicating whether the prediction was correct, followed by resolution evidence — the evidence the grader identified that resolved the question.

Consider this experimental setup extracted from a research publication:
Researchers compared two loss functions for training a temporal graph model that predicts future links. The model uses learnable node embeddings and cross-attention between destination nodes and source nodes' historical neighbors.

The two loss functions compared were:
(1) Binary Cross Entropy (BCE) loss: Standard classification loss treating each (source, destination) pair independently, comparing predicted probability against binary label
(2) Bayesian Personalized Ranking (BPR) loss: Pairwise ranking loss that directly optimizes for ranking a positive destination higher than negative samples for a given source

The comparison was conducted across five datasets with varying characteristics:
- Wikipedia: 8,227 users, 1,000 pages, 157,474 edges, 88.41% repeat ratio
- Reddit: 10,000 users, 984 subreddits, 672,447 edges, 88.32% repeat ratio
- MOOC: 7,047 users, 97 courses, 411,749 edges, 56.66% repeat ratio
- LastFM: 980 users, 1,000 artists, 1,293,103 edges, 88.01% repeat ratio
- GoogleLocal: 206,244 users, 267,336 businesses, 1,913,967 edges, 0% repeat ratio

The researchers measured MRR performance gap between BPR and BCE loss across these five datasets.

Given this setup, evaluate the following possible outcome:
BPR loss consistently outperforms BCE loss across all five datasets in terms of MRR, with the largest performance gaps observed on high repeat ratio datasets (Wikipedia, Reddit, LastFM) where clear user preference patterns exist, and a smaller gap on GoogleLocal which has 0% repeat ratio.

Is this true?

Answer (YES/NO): NO